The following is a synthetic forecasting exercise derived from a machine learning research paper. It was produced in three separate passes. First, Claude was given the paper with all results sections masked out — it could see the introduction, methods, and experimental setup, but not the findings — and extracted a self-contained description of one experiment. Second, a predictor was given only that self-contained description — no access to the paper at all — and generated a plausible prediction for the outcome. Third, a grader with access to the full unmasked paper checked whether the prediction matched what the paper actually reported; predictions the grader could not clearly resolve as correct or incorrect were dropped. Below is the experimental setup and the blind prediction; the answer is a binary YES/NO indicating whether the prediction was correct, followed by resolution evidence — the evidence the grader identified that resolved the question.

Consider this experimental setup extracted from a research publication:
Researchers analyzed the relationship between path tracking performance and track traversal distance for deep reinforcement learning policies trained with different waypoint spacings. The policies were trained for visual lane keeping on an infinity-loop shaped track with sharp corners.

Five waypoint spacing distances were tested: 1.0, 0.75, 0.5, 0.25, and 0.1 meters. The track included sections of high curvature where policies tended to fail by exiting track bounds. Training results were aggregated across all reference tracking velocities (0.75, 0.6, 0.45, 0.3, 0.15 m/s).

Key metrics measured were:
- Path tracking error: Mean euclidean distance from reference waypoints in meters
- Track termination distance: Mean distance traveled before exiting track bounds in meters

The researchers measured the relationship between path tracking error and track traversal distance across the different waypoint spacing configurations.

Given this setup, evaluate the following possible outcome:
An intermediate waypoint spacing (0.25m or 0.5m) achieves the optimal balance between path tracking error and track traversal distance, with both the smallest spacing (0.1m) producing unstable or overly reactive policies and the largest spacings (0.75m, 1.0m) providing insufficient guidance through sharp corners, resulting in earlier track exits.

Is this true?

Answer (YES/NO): NO